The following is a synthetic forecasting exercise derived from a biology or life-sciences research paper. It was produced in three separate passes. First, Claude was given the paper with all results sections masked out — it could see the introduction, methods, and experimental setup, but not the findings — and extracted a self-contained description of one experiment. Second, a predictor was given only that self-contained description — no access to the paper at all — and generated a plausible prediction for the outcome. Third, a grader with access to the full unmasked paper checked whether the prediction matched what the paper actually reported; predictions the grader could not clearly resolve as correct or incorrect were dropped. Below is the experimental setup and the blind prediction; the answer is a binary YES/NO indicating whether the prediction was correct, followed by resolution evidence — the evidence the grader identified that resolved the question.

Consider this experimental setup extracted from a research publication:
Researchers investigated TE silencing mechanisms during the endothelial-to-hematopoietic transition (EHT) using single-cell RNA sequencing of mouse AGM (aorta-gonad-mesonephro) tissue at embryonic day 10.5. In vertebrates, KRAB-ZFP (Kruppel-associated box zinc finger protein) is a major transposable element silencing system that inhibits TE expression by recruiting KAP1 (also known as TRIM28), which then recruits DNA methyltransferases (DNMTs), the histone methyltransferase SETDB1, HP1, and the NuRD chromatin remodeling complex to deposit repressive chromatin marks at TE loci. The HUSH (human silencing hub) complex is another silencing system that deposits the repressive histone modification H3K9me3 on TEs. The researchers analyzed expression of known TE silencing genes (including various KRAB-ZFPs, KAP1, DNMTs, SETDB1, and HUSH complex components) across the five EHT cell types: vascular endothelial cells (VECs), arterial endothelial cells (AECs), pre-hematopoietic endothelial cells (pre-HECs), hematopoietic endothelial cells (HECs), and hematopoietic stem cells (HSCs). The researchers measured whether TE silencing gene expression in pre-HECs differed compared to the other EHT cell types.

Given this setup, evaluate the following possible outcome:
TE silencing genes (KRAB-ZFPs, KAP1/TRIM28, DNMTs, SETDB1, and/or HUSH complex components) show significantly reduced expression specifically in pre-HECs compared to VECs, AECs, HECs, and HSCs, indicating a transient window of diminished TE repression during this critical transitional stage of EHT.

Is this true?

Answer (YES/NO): YES